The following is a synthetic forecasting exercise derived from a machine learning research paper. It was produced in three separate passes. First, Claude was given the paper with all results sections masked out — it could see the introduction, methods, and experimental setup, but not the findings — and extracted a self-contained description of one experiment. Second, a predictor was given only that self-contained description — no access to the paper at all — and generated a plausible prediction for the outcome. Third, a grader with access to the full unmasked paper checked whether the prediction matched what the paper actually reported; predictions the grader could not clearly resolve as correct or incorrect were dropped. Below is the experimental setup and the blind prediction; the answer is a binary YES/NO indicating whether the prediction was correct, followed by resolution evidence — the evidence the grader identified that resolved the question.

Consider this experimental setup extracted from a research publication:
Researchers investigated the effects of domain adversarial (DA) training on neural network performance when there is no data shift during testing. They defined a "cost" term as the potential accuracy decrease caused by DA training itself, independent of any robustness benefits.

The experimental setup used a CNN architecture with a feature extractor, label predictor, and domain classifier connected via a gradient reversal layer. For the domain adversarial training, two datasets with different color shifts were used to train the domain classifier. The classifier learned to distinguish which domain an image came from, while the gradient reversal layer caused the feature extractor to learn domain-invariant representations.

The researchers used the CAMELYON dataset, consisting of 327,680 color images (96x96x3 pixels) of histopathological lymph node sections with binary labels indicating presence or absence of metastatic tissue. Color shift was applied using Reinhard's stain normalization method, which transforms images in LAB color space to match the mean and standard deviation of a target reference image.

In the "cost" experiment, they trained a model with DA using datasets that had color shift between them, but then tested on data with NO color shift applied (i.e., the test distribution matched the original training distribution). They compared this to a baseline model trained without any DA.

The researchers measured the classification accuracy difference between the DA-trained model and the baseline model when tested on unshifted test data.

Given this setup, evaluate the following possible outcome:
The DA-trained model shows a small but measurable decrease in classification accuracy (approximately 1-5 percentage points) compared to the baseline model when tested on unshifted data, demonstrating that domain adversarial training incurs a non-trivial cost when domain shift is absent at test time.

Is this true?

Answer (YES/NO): NO